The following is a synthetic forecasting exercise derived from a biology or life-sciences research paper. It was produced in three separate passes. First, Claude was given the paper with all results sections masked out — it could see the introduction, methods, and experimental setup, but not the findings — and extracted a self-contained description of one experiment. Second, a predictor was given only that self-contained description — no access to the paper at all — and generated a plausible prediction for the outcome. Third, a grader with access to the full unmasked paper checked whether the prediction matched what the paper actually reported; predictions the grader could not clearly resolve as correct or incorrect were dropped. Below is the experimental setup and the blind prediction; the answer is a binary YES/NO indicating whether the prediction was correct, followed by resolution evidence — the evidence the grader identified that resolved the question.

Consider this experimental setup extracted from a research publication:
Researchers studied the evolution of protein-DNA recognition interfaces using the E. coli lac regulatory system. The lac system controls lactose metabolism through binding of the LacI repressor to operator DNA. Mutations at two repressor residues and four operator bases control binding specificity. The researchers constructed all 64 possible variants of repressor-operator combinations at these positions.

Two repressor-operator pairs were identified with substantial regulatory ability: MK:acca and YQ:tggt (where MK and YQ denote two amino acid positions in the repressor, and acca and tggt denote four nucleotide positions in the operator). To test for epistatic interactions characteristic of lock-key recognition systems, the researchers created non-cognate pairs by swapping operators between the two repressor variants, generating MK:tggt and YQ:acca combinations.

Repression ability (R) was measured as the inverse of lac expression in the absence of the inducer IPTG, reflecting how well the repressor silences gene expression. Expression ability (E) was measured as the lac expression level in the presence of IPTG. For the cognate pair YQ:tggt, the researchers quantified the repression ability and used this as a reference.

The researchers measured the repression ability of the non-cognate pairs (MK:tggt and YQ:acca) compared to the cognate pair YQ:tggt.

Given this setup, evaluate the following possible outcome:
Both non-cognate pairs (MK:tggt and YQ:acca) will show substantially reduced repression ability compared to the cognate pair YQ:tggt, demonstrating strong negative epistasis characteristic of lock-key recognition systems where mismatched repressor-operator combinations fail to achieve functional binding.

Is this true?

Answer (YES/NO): YES